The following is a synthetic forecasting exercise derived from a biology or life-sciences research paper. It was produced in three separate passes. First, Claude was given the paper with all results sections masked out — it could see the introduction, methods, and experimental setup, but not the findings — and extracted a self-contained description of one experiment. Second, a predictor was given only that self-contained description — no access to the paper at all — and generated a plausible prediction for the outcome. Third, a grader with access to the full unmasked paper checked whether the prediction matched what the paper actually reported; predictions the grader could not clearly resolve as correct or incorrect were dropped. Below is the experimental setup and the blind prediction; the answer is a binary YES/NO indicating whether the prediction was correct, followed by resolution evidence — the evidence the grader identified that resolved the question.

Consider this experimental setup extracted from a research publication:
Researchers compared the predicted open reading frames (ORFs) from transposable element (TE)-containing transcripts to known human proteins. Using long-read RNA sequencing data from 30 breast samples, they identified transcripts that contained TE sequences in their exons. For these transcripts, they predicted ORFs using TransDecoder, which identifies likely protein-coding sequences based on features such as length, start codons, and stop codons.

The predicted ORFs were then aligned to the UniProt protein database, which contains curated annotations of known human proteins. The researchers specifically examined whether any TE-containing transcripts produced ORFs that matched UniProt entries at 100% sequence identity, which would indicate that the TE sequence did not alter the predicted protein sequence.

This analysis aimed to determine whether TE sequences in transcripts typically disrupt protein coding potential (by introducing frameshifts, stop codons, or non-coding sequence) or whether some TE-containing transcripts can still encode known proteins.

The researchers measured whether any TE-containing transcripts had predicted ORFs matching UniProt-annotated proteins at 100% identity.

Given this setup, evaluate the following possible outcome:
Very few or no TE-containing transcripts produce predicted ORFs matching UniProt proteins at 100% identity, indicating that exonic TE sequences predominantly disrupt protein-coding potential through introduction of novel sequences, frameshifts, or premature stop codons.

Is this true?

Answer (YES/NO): NO